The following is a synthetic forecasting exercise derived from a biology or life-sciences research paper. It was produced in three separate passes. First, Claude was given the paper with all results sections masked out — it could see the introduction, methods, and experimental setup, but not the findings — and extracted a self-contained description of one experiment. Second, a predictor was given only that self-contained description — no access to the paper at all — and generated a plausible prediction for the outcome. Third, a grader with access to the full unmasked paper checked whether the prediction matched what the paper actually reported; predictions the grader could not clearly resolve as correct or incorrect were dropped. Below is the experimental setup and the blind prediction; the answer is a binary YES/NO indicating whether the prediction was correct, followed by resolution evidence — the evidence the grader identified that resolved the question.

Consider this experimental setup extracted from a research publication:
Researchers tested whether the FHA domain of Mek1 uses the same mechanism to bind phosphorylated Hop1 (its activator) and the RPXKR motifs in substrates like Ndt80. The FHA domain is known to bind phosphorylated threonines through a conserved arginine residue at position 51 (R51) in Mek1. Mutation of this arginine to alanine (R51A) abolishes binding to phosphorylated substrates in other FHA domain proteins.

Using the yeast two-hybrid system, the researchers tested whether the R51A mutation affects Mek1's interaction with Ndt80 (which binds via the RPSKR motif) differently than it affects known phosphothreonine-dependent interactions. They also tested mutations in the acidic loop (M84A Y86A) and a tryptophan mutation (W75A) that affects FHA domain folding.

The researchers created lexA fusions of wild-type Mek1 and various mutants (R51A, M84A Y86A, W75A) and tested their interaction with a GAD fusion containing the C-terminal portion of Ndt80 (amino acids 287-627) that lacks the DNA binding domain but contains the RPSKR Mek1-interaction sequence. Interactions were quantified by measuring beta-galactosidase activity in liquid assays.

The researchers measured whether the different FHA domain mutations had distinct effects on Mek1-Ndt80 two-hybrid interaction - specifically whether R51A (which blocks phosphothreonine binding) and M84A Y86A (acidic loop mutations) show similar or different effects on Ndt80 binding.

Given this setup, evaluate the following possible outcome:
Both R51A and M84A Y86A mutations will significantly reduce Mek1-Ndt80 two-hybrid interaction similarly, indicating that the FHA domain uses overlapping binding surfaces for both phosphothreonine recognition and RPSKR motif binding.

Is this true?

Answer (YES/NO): NO